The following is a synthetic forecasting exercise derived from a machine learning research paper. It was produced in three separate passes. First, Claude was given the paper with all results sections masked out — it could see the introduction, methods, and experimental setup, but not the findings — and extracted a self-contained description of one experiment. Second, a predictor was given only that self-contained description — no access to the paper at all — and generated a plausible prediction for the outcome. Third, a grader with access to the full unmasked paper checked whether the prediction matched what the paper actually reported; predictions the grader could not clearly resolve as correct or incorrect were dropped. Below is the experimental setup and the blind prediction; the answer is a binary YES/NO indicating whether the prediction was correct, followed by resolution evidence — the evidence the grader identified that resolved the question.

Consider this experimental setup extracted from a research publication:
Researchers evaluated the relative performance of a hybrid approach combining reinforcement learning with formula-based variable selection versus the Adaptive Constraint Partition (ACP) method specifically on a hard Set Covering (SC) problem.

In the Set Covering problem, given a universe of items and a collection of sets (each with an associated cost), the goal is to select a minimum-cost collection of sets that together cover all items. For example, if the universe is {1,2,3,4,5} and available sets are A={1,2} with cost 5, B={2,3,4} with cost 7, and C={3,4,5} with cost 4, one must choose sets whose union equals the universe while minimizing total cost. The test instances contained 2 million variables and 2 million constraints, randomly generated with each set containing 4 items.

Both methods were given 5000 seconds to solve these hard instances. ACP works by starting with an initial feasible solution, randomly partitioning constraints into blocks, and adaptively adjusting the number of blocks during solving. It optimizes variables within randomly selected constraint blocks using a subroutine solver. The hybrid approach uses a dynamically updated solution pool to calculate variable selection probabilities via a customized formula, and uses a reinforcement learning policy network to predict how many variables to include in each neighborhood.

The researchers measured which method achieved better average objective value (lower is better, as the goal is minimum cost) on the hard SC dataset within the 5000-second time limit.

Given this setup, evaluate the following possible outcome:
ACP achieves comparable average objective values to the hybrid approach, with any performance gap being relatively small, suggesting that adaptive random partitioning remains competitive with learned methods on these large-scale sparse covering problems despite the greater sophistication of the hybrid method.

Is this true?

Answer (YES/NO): NO